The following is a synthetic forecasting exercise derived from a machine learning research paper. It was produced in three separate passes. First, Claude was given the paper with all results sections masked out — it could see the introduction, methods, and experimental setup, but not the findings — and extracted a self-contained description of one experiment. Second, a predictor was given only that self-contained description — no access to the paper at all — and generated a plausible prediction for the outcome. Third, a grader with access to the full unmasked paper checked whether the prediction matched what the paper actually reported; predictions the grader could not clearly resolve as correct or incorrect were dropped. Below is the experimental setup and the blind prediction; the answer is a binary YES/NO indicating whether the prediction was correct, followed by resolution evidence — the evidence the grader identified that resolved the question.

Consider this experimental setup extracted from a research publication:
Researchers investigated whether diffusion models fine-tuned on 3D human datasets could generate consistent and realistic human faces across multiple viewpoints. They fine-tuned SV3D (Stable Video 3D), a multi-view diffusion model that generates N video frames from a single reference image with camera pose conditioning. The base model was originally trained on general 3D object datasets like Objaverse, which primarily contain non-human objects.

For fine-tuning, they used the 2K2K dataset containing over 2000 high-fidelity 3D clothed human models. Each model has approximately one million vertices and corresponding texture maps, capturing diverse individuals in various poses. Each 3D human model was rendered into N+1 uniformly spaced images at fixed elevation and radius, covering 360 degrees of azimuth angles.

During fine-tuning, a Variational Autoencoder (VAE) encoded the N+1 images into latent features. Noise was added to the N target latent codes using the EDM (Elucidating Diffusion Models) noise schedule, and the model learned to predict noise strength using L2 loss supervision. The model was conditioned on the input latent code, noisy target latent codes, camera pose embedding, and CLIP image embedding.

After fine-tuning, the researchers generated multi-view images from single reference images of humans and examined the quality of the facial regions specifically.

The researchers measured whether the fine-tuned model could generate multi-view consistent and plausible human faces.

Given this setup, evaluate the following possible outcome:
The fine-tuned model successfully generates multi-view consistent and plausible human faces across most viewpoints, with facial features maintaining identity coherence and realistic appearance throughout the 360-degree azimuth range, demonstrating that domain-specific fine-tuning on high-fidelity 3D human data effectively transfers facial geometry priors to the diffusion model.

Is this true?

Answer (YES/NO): NO